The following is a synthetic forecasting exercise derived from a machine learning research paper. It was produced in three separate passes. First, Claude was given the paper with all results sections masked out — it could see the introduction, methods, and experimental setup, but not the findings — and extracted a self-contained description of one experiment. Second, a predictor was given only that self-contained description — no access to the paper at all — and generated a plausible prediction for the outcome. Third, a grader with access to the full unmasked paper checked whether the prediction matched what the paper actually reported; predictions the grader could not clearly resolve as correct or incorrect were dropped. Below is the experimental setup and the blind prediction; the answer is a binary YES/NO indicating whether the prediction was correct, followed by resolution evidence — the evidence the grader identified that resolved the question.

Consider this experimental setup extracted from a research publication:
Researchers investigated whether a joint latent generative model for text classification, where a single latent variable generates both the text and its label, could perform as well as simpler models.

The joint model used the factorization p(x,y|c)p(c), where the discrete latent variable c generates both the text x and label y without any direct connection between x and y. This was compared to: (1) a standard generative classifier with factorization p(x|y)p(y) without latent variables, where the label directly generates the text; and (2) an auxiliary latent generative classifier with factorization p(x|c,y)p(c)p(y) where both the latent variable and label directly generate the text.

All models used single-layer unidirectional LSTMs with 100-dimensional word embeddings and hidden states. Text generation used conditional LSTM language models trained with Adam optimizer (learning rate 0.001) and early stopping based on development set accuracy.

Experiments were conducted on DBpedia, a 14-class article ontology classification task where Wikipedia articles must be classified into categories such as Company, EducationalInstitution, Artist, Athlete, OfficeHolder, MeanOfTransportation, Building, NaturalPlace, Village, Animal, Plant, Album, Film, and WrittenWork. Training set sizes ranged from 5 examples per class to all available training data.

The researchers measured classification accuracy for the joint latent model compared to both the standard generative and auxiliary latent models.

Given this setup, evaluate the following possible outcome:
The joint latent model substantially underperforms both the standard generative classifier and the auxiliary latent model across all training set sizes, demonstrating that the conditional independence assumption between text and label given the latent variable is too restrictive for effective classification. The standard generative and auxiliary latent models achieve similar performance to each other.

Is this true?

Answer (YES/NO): NO